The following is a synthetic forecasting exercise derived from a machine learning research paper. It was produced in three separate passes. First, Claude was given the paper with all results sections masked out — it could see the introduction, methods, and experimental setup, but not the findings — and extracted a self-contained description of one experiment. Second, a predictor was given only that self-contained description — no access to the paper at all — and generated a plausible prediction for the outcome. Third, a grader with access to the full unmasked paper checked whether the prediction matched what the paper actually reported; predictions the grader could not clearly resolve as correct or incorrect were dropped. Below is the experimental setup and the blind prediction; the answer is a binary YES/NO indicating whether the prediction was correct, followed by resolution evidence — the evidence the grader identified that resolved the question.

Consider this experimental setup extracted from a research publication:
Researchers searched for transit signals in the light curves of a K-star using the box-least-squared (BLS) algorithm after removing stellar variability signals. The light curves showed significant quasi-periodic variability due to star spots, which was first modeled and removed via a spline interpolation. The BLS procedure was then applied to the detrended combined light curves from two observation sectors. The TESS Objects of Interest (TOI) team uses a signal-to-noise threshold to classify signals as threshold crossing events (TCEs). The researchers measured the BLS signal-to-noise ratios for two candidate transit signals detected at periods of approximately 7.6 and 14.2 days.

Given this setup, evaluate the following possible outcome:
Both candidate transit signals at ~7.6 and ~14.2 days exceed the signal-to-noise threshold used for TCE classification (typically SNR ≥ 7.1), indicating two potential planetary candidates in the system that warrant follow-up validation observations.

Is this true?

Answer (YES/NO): YES